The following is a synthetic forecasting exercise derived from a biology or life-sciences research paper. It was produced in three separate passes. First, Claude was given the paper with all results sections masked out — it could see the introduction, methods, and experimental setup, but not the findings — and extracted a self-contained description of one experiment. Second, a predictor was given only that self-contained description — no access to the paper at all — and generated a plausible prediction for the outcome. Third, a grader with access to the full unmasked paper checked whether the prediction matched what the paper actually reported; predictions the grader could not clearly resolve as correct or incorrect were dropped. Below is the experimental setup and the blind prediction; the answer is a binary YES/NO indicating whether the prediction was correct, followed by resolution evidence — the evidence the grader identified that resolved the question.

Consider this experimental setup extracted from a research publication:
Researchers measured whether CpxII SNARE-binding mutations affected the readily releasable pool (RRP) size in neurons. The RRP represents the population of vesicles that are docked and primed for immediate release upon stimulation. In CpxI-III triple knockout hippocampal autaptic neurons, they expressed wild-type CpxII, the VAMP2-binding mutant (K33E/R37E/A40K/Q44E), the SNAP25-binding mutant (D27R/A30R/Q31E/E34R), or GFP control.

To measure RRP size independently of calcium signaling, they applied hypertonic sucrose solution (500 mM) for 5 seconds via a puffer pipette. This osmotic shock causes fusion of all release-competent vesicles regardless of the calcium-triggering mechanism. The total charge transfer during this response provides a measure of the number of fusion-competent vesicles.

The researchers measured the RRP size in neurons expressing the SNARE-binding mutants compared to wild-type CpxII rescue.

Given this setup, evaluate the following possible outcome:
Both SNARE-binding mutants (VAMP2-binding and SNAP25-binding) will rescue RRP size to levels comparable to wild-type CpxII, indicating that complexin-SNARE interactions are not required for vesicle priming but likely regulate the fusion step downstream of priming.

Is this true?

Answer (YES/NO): YES